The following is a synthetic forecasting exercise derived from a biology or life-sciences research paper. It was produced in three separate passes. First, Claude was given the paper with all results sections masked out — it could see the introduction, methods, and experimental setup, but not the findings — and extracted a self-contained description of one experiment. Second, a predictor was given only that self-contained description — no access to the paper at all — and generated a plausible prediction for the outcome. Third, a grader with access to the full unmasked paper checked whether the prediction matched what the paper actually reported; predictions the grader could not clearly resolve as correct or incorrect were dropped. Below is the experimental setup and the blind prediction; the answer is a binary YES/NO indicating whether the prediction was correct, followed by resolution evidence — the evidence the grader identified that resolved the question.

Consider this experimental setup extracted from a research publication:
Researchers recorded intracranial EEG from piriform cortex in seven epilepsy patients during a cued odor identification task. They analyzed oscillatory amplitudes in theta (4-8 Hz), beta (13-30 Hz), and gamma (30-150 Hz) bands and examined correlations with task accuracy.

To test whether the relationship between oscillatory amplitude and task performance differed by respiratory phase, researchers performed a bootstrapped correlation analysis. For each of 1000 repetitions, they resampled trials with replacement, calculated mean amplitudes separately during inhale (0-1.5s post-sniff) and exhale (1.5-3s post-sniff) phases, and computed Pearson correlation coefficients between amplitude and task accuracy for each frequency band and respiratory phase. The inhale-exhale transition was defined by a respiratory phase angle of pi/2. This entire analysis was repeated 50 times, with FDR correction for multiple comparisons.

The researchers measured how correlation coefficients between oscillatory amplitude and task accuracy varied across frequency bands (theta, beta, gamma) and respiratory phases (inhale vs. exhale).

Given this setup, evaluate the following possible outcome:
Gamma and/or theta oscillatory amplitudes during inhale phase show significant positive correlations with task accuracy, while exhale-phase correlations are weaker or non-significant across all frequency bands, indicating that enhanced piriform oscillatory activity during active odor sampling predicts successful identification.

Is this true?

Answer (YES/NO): NO